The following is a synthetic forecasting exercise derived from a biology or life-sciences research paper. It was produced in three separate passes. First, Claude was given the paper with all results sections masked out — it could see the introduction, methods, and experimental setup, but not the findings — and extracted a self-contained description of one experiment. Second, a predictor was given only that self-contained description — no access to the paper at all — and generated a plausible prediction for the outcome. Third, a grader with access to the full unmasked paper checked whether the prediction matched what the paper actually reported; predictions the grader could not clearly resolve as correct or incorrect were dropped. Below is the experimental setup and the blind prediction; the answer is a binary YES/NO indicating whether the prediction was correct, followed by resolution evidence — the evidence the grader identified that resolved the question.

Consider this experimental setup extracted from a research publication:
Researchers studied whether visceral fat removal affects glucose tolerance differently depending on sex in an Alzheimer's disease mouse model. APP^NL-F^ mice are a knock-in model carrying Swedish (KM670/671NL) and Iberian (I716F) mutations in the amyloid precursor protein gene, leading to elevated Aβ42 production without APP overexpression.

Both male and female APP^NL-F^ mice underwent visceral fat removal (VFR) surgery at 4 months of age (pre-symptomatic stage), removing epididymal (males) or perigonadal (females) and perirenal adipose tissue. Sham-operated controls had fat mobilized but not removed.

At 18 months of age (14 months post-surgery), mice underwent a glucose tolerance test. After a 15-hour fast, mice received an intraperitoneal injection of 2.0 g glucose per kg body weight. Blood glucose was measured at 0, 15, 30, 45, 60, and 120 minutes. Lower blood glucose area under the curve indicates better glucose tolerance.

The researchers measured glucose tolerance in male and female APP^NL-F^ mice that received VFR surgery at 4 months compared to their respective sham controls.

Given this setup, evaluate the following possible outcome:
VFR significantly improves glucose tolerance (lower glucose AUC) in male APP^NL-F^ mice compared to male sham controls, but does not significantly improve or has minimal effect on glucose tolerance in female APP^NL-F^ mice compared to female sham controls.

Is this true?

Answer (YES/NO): NO